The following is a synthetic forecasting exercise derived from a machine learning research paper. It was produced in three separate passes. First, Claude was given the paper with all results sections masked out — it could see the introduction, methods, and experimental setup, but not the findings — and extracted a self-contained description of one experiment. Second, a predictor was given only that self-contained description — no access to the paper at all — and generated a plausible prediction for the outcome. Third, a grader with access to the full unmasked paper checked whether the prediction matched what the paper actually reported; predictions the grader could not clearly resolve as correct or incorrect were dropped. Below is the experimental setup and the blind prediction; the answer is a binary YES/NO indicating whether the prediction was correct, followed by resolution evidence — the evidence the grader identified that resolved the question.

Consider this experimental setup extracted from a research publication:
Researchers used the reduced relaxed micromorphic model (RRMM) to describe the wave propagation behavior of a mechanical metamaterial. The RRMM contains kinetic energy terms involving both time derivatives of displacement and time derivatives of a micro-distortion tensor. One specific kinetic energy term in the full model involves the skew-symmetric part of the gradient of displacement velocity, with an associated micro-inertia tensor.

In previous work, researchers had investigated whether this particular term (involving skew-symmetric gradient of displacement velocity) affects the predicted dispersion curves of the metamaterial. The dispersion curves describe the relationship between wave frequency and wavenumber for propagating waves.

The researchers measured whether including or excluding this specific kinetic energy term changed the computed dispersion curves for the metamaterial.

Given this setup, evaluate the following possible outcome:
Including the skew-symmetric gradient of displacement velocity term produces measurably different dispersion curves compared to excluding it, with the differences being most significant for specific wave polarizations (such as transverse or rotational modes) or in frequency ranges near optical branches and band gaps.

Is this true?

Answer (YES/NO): NO